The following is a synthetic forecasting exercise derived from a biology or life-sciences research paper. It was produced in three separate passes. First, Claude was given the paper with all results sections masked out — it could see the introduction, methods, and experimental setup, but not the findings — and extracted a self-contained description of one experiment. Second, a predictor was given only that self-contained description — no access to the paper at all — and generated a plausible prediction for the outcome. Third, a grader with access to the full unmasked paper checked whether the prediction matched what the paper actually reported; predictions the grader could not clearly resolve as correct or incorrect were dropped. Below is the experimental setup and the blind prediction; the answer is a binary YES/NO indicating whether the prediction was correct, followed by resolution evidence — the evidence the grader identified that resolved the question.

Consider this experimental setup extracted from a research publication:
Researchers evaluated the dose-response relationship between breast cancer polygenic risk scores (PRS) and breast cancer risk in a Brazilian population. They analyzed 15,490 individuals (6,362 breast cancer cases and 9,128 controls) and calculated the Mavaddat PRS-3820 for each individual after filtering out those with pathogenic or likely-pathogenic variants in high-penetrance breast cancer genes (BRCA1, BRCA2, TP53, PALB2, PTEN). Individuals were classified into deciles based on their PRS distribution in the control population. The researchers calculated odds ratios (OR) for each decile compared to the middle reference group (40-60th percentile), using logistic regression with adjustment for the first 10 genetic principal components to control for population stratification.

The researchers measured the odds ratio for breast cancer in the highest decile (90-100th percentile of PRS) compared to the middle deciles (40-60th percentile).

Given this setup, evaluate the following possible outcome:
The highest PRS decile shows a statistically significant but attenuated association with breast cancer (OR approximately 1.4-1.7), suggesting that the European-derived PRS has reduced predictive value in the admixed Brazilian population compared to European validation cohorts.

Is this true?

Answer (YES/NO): NO